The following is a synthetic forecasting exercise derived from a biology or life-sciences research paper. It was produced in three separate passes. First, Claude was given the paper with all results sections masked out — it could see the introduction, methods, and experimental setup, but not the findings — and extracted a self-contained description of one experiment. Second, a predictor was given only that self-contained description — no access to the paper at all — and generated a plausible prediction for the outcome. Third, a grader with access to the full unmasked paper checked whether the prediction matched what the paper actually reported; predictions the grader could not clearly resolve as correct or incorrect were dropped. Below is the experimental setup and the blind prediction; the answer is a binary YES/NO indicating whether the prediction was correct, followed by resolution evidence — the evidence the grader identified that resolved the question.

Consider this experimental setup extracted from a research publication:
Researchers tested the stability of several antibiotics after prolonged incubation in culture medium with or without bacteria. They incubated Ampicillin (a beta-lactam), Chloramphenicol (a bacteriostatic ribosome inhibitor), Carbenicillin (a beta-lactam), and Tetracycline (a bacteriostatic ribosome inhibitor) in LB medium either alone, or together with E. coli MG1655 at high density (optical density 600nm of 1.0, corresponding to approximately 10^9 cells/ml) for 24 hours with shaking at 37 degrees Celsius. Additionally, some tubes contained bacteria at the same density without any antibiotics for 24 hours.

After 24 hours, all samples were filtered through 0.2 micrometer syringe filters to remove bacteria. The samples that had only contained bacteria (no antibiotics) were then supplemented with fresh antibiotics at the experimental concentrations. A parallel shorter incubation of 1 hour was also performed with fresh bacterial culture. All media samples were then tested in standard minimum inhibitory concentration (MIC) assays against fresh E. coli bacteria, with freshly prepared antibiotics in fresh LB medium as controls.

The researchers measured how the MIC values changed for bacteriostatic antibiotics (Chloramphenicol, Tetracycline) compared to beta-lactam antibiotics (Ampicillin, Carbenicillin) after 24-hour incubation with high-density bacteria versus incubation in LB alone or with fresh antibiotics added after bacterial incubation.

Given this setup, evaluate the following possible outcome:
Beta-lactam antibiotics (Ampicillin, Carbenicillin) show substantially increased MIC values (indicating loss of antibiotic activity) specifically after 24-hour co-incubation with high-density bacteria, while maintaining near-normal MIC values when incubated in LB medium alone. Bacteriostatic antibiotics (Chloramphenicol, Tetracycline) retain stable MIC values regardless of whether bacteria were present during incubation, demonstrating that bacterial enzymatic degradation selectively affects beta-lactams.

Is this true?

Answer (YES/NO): NO